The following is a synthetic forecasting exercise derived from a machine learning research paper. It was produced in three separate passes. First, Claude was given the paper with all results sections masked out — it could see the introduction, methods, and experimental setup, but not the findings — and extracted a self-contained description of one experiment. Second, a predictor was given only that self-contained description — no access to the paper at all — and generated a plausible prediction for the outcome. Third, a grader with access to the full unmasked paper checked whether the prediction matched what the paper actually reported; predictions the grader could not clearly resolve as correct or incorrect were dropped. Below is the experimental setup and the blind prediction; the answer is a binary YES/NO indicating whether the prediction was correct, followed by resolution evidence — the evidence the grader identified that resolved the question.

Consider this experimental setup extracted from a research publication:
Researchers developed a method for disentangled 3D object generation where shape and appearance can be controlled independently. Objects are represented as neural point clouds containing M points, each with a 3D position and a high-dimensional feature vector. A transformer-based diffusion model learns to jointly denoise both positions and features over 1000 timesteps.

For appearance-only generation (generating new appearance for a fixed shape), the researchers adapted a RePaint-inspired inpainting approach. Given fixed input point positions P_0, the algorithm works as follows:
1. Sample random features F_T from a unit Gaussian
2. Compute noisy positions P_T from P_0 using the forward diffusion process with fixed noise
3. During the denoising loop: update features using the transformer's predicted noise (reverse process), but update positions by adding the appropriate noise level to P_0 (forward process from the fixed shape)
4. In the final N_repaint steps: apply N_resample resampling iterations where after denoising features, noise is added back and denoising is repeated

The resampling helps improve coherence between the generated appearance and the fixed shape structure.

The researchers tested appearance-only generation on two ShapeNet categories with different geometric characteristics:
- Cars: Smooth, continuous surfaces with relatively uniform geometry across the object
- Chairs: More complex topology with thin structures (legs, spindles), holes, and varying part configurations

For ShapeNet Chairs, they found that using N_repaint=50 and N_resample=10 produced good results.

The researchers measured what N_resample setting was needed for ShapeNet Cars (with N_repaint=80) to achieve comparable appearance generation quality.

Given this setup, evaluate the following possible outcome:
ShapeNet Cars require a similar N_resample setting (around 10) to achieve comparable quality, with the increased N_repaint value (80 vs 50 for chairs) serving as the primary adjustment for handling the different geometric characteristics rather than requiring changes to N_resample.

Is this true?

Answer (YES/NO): NO